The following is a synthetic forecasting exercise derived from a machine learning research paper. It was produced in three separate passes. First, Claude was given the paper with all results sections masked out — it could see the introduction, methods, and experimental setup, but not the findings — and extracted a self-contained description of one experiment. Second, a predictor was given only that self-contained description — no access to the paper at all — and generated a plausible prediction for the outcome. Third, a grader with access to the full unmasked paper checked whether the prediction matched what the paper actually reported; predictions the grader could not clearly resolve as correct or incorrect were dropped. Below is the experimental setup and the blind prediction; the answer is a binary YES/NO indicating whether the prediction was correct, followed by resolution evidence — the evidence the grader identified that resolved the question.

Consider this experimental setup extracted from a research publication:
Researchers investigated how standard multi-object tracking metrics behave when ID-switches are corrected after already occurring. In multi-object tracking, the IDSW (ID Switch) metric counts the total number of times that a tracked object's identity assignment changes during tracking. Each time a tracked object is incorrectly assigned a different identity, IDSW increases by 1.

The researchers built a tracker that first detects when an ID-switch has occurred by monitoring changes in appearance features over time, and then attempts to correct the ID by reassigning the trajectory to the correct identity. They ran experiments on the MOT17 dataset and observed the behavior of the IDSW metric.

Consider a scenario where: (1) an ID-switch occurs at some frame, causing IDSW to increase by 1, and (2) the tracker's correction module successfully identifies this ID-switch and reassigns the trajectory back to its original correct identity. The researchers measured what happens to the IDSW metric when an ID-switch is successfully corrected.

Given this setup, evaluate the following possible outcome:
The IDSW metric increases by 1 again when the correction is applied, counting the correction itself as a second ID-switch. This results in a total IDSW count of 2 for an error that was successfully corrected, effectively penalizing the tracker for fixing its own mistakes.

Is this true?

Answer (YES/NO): YES